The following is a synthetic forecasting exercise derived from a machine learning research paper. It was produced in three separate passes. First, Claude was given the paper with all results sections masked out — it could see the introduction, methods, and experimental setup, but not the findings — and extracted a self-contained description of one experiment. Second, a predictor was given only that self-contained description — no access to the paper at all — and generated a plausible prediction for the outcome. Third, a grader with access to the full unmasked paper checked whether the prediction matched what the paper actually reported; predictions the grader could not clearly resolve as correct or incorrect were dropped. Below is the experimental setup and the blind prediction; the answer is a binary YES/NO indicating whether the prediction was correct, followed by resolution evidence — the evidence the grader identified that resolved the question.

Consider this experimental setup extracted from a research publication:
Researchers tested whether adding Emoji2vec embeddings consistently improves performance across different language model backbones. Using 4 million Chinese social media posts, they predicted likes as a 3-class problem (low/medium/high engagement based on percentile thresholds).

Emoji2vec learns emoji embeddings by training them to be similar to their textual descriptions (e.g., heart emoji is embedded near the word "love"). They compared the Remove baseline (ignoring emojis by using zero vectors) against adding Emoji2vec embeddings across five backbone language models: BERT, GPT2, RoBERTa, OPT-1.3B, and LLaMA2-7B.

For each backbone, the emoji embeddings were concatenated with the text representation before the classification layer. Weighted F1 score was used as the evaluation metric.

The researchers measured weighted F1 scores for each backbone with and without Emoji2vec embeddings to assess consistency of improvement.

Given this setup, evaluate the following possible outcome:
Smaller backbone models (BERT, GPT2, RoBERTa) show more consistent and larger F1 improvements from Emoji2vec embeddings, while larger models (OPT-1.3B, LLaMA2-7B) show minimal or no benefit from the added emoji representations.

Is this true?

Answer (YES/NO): NO